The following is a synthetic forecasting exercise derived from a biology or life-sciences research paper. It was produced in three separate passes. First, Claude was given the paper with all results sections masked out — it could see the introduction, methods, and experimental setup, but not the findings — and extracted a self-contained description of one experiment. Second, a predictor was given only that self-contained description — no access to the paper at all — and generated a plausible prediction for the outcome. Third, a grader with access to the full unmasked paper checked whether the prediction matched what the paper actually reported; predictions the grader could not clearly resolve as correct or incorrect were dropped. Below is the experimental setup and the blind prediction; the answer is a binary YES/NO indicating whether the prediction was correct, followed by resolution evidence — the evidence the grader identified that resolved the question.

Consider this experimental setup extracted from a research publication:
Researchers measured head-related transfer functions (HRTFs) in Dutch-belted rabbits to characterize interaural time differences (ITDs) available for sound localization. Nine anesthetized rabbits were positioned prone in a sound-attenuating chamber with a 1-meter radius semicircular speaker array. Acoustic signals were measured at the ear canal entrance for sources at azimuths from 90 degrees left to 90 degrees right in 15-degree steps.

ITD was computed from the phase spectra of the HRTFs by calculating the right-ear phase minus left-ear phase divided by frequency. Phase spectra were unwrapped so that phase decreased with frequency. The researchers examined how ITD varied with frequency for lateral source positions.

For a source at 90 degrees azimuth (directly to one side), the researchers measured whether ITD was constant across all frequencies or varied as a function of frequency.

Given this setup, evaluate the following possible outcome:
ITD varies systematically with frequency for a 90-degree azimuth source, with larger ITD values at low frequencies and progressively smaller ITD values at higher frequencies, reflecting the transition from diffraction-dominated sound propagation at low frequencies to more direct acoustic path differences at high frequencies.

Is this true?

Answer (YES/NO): YES